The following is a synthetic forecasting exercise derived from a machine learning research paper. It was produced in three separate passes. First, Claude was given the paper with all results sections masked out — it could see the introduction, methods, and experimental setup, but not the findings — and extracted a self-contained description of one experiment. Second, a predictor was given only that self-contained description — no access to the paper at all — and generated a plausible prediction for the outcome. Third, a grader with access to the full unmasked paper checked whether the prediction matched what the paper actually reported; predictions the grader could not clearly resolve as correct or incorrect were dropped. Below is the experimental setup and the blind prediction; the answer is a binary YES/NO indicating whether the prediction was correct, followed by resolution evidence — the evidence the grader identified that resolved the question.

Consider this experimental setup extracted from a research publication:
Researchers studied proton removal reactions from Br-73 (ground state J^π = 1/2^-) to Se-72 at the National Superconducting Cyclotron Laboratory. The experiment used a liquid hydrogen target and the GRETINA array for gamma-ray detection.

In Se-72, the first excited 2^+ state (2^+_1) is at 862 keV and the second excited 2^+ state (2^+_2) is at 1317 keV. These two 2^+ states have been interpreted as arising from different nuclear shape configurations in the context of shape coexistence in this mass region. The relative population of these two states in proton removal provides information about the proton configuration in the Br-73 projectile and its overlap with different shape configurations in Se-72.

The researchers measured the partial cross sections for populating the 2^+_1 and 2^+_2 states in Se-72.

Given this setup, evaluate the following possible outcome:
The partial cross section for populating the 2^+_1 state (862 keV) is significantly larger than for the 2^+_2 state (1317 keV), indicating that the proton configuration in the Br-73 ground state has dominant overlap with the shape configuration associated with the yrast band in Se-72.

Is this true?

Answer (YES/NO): YES